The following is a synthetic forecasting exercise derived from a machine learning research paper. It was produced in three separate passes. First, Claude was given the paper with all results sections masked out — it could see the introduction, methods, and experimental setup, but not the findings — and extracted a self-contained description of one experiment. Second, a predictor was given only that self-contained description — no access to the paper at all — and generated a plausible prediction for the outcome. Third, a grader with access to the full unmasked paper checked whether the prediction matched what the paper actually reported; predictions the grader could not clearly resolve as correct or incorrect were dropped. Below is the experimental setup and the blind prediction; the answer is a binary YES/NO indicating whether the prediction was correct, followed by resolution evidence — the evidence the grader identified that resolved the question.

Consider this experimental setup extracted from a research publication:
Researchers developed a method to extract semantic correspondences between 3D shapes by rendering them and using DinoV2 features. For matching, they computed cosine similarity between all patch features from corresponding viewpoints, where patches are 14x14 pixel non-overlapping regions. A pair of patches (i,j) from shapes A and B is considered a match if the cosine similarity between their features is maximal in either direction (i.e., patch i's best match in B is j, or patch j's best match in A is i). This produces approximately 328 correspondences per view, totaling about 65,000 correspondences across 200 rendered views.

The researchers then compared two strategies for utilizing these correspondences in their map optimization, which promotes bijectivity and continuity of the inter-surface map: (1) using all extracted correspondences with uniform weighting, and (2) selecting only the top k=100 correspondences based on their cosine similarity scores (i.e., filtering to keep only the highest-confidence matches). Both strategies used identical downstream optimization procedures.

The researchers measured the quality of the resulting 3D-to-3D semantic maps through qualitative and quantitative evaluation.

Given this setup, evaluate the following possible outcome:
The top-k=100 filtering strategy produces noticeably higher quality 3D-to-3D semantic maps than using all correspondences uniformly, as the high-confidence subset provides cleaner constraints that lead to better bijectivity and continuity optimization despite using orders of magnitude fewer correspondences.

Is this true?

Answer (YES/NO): NO